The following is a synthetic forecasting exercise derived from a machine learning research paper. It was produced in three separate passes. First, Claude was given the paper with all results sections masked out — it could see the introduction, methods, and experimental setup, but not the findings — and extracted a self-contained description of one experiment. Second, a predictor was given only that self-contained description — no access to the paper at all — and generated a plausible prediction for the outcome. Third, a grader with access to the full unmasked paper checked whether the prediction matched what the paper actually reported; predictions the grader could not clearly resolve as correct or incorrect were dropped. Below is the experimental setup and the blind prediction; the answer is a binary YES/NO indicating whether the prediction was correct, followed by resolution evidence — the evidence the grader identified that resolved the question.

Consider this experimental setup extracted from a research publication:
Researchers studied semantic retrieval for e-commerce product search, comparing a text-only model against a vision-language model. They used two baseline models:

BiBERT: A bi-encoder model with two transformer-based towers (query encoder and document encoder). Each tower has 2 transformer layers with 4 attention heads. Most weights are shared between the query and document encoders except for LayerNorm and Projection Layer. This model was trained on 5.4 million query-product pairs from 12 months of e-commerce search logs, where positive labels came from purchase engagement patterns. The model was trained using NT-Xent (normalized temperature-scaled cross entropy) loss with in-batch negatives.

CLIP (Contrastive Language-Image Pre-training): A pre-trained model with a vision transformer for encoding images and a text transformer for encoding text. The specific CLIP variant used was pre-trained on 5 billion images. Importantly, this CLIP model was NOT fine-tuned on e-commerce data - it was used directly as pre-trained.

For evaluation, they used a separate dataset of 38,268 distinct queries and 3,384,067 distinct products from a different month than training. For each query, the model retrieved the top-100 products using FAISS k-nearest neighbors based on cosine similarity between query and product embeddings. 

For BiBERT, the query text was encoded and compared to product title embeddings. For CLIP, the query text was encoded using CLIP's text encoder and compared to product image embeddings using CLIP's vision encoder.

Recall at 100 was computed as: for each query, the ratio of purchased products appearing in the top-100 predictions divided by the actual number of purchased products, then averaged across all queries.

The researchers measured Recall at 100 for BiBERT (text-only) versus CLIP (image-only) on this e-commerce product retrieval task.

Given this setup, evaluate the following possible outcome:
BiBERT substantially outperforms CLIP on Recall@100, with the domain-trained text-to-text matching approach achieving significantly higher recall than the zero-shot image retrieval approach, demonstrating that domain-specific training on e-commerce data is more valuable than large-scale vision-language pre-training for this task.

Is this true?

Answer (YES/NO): YES